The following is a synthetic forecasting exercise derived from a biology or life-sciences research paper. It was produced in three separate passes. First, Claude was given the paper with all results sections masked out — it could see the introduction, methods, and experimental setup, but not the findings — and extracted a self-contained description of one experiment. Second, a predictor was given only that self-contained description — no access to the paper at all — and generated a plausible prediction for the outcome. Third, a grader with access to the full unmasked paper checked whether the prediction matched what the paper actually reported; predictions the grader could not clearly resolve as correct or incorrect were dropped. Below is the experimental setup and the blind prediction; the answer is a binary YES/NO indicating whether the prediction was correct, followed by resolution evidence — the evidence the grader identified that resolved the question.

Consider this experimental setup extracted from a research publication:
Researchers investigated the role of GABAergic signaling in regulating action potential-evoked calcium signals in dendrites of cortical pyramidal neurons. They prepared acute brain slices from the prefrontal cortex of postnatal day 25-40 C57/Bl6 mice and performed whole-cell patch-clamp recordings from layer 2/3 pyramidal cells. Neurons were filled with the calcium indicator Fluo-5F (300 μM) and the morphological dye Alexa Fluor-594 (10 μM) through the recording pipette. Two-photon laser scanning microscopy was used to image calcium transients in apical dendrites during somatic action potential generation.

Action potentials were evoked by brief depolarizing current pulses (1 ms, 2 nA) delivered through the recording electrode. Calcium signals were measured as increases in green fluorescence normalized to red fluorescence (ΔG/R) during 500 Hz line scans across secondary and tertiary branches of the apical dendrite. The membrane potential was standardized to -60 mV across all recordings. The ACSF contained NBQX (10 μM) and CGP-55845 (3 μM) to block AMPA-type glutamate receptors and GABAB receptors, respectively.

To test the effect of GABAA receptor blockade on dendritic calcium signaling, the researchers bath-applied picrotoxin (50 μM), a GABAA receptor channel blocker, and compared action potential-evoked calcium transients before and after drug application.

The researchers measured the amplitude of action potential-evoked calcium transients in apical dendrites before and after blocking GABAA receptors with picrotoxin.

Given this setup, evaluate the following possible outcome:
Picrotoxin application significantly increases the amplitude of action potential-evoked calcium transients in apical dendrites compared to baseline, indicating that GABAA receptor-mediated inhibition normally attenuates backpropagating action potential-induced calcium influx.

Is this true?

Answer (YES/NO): NO